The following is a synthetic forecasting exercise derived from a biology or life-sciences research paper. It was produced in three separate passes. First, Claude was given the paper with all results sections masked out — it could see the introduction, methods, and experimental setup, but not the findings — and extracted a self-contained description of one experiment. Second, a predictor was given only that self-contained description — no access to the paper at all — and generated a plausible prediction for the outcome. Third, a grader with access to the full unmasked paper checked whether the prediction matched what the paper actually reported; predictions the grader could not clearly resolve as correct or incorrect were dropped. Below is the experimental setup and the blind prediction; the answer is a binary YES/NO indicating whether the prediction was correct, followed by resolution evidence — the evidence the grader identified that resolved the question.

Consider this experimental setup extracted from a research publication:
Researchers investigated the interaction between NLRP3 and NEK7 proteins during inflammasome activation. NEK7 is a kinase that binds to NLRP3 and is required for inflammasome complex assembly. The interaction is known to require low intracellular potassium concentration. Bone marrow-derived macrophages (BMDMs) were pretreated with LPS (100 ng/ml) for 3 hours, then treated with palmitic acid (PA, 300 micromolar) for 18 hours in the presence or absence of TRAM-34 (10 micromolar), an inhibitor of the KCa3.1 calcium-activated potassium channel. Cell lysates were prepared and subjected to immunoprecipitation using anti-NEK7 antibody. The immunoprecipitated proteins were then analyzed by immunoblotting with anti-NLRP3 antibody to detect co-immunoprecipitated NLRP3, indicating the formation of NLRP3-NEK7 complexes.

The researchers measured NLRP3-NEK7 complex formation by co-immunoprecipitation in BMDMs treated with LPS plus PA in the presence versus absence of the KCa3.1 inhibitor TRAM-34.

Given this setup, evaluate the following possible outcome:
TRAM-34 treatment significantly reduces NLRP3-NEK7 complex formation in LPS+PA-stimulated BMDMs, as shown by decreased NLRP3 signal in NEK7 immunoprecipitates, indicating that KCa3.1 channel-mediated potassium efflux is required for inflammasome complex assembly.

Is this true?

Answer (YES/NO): YES